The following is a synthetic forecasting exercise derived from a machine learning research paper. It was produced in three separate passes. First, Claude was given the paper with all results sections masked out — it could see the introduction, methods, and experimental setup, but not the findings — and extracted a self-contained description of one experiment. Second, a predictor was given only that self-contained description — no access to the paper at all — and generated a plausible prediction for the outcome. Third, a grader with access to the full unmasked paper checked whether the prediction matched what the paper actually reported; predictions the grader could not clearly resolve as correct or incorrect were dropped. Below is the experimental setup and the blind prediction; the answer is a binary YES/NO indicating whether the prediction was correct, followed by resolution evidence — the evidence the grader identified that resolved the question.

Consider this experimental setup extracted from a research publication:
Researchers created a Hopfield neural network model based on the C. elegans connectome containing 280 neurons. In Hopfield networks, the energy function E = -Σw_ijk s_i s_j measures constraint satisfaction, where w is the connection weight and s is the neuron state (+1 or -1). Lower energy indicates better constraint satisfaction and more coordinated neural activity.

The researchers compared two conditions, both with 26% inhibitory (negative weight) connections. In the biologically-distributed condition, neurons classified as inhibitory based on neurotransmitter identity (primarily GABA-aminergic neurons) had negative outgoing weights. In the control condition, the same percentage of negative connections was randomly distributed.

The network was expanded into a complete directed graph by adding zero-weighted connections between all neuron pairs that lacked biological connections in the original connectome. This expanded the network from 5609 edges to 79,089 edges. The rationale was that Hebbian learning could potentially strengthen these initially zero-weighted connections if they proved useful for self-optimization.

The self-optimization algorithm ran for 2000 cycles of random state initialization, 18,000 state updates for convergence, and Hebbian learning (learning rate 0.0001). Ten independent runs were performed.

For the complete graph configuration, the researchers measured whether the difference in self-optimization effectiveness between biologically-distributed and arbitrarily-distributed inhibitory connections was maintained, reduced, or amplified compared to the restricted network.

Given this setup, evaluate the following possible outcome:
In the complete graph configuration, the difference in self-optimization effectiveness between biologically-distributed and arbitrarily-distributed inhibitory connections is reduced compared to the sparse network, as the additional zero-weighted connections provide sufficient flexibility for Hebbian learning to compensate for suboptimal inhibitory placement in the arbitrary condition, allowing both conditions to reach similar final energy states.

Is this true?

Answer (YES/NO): NO